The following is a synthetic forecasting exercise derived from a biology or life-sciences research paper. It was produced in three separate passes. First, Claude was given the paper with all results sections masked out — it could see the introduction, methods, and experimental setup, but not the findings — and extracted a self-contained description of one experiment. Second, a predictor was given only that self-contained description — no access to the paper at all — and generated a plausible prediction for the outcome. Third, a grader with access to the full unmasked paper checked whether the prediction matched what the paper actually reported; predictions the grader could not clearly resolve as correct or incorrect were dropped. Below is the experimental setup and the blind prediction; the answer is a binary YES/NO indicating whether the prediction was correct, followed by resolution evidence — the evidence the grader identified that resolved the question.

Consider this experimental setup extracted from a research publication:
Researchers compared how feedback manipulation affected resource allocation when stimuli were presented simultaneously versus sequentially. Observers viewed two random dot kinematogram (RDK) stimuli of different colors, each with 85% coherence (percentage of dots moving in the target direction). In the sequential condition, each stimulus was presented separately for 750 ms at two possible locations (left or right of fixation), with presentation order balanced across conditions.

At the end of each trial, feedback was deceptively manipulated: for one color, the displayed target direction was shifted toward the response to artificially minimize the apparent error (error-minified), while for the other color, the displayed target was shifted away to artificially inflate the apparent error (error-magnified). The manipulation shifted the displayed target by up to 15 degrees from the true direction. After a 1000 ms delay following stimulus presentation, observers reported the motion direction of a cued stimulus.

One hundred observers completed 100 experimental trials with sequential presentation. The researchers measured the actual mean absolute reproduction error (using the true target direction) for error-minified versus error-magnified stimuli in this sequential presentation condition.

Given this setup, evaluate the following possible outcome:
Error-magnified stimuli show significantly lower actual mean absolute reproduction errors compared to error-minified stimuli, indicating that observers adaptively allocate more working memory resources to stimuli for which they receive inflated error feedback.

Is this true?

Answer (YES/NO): NO